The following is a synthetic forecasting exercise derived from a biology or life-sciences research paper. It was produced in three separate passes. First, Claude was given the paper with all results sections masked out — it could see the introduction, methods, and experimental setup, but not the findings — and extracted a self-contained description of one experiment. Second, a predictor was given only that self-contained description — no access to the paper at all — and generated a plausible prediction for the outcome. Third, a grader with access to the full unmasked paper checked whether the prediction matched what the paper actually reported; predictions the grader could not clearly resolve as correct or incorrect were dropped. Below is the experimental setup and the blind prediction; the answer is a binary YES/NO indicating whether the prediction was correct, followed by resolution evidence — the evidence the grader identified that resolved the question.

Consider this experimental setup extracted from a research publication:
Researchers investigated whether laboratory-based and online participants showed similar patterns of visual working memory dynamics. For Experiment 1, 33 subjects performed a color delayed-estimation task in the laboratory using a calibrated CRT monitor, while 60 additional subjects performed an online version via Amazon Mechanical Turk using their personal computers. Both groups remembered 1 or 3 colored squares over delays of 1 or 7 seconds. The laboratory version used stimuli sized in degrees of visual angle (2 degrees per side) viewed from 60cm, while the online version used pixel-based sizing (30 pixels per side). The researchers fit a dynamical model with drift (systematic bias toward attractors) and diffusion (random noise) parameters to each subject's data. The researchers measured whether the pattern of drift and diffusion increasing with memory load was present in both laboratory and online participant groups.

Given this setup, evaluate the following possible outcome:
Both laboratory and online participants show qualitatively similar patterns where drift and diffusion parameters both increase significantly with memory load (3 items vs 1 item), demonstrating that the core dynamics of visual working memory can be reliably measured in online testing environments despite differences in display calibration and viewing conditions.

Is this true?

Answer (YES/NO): YES